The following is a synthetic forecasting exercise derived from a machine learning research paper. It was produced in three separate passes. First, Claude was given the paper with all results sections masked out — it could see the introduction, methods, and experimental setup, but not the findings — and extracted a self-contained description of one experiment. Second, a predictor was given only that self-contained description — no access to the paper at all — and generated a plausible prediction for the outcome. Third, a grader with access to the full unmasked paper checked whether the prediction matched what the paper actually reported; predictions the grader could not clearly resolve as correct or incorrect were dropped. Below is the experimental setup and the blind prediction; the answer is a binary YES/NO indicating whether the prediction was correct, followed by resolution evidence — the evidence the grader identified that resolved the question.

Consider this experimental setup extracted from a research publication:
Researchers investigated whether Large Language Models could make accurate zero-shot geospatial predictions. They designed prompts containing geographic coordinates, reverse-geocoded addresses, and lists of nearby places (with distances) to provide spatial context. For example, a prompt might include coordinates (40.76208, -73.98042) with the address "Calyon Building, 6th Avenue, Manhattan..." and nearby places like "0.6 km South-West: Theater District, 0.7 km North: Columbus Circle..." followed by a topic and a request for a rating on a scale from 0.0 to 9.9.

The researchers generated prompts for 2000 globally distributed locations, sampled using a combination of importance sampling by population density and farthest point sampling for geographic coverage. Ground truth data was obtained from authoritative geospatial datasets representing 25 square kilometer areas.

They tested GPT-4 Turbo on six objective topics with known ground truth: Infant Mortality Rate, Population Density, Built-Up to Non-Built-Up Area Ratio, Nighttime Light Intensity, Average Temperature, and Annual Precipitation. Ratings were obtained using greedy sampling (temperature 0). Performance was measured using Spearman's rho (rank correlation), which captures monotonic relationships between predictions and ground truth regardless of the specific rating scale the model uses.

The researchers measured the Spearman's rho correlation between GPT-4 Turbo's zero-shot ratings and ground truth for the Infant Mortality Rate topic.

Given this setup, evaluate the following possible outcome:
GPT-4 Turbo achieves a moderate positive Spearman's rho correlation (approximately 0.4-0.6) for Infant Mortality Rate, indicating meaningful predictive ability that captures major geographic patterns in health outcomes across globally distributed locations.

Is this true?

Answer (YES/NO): NO